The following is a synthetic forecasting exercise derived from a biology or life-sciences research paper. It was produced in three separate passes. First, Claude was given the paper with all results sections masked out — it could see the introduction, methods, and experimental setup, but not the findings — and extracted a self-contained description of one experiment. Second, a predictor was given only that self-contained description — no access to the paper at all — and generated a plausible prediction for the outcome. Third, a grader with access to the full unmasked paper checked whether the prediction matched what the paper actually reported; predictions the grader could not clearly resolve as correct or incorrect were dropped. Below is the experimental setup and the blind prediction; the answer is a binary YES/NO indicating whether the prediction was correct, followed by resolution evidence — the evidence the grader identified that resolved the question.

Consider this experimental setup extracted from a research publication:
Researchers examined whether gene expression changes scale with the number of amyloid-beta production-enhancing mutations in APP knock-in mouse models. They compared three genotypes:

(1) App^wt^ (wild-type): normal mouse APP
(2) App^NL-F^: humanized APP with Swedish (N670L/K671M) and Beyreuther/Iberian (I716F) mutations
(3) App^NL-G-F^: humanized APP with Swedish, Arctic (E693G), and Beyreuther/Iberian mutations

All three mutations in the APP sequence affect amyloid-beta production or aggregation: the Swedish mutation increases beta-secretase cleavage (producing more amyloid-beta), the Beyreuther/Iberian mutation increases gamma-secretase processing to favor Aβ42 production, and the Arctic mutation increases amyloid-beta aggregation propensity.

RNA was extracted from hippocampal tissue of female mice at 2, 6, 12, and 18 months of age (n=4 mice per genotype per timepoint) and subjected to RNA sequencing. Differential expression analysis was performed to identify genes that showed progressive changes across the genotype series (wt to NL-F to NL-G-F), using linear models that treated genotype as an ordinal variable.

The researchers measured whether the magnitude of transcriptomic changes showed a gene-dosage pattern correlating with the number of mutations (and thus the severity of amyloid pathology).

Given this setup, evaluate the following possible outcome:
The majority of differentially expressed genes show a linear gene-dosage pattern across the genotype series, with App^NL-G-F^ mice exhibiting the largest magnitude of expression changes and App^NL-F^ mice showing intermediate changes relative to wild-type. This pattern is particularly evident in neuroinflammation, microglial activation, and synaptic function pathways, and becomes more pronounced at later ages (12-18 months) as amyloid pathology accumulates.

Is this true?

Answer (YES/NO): NO